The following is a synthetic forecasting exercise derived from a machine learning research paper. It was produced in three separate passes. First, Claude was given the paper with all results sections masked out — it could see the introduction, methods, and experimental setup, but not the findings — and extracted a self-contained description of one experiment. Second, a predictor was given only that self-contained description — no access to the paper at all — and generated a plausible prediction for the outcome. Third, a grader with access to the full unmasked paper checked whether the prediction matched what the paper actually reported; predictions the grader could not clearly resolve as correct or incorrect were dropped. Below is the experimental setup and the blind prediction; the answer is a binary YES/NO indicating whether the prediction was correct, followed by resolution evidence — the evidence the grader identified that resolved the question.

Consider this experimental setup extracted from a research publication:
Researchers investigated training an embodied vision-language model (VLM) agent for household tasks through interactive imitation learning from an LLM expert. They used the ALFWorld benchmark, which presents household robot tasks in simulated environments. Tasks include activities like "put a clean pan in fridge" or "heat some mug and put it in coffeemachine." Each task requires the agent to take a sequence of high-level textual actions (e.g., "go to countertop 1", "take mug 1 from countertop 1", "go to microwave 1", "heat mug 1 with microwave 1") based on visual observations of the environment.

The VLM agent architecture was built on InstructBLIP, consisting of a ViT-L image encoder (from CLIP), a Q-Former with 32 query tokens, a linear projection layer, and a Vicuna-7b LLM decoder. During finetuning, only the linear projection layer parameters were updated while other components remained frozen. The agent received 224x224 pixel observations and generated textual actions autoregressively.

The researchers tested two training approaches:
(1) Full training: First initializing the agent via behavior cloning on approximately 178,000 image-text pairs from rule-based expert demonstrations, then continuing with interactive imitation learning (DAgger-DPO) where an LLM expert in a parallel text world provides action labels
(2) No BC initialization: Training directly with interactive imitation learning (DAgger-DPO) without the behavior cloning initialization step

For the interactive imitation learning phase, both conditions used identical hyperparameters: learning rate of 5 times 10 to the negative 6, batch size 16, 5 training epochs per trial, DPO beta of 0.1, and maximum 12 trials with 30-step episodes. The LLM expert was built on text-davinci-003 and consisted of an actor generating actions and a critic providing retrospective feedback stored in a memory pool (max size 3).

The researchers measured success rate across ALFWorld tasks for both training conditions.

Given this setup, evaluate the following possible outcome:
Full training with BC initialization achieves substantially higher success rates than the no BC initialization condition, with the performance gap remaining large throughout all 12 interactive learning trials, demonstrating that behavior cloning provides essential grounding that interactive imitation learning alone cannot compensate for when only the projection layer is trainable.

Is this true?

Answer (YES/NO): NO